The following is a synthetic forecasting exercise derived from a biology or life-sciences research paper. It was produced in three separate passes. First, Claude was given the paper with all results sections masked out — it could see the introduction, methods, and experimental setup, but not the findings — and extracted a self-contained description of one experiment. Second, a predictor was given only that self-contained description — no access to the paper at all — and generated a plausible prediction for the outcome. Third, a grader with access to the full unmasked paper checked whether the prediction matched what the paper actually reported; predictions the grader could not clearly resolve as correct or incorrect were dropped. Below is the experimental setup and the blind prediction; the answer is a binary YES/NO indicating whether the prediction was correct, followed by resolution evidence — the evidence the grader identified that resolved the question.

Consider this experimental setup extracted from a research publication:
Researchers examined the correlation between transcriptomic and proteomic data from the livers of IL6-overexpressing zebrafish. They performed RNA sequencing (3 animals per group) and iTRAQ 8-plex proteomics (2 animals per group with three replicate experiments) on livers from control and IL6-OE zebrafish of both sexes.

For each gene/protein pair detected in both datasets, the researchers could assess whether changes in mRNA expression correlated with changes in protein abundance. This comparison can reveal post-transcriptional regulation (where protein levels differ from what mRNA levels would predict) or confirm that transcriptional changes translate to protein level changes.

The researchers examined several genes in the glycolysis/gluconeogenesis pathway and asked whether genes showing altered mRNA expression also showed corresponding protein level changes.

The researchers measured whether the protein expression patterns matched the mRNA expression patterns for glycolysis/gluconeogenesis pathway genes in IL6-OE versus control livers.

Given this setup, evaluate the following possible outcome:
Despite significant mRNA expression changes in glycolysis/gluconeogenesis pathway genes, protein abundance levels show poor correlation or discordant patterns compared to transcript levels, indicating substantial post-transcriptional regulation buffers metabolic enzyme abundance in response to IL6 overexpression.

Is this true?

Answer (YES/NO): NO